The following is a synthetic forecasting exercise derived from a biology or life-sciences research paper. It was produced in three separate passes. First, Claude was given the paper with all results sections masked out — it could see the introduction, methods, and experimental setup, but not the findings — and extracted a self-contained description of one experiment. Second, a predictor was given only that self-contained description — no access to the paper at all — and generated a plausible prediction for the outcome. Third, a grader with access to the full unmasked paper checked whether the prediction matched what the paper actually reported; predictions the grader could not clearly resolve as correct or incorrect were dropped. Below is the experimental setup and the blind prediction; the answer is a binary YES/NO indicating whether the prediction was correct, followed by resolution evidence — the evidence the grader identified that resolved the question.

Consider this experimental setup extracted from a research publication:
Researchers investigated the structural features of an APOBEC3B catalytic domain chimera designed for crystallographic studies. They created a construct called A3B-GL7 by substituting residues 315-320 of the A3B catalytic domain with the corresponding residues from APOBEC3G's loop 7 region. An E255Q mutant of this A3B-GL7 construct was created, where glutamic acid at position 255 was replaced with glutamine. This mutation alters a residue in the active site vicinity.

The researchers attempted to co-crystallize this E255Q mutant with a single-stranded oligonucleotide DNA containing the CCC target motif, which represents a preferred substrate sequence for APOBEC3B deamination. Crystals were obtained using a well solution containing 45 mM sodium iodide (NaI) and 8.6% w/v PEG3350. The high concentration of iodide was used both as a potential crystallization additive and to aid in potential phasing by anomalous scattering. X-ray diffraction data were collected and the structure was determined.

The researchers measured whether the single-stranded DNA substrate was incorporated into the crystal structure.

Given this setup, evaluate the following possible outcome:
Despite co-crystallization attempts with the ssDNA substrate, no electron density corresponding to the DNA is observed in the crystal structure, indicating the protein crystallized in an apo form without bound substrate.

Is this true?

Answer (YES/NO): YES